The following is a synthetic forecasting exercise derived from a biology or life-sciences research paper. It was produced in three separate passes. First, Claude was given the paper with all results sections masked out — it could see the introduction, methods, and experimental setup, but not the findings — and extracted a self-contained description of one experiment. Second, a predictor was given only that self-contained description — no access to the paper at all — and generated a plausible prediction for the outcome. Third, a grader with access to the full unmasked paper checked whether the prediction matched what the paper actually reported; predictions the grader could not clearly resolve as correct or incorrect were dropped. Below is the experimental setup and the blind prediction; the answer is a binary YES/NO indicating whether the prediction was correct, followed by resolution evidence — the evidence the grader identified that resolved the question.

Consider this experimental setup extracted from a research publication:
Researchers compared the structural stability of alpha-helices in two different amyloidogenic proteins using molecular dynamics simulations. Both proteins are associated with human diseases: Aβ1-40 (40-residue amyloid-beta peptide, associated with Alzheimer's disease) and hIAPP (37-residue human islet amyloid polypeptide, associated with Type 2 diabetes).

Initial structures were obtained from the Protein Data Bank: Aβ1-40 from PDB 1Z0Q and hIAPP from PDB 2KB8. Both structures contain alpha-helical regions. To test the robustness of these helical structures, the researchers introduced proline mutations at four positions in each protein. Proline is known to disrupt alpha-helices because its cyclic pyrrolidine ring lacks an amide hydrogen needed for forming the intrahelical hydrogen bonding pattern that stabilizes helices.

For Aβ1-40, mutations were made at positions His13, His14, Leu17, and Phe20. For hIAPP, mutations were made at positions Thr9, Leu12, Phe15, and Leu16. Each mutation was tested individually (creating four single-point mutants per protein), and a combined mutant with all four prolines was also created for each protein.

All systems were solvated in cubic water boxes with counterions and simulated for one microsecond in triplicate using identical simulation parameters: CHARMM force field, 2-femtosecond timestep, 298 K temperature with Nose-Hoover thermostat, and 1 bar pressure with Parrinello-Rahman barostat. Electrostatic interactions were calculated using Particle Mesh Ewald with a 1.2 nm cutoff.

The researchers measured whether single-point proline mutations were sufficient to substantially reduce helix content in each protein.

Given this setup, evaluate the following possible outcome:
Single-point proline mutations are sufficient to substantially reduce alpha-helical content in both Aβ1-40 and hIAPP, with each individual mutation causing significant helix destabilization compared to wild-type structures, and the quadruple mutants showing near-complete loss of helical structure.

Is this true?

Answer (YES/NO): NO